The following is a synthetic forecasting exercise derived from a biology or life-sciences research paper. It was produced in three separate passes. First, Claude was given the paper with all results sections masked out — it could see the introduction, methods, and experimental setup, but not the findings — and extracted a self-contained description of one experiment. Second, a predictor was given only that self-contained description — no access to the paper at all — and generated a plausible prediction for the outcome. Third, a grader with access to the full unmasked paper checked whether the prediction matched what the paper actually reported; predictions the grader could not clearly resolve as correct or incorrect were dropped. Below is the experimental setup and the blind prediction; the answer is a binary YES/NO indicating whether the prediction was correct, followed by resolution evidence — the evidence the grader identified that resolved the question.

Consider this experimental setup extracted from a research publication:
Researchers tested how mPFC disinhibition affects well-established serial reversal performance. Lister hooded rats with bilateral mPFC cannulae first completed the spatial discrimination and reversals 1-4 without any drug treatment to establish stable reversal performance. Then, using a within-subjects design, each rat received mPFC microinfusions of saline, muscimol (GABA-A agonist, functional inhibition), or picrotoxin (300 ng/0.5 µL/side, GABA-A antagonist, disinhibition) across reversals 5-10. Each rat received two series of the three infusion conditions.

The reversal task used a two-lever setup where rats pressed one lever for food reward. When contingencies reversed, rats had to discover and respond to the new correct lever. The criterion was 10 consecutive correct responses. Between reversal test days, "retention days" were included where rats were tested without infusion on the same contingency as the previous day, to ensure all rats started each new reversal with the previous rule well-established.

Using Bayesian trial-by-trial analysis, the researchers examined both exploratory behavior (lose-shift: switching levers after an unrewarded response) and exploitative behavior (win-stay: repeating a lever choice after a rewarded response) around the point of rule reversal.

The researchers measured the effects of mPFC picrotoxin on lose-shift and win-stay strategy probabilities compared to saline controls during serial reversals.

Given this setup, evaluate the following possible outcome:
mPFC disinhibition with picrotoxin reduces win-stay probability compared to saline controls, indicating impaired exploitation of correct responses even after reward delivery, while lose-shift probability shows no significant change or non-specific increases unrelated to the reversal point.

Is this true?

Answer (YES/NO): NO